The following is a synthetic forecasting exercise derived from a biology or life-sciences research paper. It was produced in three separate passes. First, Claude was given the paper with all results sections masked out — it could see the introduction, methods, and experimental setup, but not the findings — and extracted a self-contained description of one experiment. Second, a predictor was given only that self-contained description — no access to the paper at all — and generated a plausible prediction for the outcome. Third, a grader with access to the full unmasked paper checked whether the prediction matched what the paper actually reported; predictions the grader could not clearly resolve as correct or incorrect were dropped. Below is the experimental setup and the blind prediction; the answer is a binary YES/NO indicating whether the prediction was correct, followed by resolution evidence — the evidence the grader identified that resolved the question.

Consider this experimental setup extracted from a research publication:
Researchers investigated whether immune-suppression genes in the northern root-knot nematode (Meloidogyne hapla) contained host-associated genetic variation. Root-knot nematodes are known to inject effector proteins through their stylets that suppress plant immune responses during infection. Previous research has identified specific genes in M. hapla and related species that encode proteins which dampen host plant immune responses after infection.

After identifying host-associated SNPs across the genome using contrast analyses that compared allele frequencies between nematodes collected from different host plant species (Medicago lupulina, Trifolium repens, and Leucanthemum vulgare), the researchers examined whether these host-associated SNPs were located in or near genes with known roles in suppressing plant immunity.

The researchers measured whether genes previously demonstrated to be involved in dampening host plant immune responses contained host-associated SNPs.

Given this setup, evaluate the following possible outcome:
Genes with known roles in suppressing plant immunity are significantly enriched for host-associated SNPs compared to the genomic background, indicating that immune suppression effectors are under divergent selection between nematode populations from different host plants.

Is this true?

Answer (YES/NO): NO